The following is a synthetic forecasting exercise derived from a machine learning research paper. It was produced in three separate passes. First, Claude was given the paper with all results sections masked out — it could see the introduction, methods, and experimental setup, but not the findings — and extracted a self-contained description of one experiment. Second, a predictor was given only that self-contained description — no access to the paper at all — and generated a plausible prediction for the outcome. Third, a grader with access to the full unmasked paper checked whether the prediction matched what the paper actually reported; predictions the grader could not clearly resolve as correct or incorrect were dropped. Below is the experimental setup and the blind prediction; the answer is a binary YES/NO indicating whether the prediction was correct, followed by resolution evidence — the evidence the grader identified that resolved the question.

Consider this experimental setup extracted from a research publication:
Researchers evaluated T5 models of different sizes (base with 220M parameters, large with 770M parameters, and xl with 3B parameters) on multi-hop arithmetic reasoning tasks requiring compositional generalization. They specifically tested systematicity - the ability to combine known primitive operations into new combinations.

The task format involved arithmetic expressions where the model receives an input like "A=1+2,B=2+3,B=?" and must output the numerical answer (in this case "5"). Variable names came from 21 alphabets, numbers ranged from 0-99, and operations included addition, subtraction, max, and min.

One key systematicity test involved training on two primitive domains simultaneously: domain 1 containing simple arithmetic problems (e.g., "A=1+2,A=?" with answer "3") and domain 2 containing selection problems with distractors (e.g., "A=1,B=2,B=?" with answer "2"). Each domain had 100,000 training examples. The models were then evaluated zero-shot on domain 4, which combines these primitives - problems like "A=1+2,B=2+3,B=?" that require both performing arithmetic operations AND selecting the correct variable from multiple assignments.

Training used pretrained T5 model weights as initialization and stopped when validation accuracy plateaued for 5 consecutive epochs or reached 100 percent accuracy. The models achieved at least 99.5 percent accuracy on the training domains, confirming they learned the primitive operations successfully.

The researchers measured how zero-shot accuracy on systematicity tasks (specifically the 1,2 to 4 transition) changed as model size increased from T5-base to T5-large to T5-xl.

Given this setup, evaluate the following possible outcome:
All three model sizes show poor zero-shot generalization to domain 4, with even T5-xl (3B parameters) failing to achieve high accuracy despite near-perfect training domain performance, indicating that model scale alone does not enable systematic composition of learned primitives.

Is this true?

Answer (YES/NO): YES